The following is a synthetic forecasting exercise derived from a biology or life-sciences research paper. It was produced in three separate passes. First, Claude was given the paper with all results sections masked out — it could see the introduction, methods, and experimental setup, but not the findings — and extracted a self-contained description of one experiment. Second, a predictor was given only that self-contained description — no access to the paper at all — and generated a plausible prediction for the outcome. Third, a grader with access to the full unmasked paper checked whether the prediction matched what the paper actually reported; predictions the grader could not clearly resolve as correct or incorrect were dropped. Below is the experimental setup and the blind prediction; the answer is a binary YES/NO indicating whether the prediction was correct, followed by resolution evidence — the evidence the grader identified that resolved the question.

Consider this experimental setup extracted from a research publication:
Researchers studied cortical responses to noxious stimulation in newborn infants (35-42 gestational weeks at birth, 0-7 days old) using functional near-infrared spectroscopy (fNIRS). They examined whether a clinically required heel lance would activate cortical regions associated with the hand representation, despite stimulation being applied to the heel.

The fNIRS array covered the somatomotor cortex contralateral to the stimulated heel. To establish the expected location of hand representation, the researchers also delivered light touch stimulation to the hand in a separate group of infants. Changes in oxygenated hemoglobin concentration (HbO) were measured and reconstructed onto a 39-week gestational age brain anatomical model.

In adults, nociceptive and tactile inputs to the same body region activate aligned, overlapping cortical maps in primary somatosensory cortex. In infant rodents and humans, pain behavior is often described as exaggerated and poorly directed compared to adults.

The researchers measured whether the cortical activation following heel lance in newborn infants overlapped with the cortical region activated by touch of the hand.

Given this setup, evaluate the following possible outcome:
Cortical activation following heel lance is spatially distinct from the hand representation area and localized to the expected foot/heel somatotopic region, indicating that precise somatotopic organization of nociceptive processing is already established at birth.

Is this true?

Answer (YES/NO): NO